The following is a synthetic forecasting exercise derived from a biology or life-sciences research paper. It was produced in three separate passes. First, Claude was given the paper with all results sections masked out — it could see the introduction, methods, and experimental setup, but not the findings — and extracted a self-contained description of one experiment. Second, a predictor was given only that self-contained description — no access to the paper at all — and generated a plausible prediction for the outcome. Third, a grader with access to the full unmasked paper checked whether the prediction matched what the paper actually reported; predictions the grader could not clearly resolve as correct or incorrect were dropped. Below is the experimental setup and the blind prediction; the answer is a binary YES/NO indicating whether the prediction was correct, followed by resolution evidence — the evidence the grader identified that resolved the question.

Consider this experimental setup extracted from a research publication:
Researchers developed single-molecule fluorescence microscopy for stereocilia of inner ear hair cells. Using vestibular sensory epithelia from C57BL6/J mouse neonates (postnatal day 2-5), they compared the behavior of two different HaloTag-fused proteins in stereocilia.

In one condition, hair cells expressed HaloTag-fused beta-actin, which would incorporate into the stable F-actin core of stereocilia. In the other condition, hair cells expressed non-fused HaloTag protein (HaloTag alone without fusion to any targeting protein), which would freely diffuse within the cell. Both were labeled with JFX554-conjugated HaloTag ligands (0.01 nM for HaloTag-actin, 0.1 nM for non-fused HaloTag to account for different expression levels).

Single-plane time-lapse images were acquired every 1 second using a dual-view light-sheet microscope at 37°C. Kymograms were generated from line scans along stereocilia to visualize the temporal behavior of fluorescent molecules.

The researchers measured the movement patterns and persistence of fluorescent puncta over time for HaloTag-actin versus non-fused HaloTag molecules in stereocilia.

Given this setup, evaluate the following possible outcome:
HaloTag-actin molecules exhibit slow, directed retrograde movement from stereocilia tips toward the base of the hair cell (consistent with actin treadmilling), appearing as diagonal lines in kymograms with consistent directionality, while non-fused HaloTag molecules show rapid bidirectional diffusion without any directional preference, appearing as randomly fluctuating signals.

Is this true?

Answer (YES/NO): NO